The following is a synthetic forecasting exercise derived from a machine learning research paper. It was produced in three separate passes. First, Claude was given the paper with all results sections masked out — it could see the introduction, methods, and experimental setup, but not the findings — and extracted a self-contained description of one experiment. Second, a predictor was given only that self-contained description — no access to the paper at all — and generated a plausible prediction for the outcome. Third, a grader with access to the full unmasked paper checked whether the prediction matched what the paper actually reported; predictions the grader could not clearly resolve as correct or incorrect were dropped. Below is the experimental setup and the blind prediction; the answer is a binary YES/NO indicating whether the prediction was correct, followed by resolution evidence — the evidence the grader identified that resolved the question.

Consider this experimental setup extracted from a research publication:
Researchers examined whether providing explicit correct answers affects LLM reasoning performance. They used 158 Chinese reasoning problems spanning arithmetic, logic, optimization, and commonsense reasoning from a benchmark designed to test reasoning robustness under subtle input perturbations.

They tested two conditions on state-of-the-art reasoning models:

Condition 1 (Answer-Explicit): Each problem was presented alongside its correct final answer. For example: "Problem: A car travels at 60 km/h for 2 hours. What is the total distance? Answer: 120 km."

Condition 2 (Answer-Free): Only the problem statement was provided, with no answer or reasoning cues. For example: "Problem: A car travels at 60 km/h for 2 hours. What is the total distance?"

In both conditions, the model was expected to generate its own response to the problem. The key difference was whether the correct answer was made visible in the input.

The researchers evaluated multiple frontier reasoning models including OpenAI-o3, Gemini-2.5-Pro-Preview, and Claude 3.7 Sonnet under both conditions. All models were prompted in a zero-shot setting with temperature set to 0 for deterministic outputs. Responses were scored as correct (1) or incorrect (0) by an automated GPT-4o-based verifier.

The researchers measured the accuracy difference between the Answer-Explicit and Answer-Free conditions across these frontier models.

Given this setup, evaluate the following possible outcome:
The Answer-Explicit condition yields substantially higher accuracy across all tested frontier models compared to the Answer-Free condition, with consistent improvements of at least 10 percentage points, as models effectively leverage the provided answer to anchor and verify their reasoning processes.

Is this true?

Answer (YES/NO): YES